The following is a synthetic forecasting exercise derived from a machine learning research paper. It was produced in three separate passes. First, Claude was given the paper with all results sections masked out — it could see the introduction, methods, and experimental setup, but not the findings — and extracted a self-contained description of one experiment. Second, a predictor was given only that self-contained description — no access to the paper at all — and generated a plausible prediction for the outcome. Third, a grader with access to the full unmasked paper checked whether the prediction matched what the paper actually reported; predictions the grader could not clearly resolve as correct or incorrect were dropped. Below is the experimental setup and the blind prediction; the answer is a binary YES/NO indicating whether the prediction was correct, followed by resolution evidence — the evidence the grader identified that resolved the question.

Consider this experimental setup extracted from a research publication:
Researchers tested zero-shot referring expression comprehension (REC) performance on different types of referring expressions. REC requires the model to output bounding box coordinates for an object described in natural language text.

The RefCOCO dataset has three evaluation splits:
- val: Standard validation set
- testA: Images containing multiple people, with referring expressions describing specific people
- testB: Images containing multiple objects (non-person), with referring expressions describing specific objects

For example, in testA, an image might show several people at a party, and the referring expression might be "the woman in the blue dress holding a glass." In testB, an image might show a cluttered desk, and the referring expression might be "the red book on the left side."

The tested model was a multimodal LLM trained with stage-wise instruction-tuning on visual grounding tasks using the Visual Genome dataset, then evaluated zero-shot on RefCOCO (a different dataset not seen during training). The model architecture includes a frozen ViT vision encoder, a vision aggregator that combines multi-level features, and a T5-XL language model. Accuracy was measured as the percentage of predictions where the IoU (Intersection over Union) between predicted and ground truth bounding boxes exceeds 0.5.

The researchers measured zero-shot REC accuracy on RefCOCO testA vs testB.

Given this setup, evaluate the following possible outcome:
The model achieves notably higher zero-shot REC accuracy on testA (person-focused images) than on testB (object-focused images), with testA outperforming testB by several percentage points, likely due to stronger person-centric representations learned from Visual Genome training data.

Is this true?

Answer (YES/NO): NO